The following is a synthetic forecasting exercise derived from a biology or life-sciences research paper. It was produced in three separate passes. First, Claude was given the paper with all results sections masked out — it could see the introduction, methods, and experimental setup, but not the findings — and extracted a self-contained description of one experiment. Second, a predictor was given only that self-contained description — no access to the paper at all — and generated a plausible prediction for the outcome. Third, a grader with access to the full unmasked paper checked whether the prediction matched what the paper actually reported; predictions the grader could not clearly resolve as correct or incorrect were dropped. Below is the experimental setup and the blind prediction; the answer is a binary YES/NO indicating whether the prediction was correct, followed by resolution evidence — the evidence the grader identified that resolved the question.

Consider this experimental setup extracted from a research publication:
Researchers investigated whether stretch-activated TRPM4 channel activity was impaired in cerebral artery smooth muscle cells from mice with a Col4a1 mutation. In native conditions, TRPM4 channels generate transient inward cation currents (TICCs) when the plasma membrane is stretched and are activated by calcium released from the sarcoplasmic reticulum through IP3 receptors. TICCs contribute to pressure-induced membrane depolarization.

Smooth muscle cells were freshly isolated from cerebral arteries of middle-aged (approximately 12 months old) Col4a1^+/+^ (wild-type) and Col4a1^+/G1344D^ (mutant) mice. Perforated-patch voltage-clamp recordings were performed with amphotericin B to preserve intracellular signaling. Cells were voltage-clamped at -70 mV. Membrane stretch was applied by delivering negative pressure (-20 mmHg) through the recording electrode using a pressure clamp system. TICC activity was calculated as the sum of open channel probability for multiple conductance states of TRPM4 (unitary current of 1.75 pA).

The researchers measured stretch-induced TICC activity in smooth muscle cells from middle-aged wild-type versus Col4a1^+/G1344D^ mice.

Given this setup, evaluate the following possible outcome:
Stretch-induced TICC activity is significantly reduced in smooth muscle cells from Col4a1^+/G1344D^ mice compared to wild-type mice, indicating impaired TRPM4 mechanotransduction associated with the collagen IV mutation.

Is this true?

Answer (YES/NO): YES